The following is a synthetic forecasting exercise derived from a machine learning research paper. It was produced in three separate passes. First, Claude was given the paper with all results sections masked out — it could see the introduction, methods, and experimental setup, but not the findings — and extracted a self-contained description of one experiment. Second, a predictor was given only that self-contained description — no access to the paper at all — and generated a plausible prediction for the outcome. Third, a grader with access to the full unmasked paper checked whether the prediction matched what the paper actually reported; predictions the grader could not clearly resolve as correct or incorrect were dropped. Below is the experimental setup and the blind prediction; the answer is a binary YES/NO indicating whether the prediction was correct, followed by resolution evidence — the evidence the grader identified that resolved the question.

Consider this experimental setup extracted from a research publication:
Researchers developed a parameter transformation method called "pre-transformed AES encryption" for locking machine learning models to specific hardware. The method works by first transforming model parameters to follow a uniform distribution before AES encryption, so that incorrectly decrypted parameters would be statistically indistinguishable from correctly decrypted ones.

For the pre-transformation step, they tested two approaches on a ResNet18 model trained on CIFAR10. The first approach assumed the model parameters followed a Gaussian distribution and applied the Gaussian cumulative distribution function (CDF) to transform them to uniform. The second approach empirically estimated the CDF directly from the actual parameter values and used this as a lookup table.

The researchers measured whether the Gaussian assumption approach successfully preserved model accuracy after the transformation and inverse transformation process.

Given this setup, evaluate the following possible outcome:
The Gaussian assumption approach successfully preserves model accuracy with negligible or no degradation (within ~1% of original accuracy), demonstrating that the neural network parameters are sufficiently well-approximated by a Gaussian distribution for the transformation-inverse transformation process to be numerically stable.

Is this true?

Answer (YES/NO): NO